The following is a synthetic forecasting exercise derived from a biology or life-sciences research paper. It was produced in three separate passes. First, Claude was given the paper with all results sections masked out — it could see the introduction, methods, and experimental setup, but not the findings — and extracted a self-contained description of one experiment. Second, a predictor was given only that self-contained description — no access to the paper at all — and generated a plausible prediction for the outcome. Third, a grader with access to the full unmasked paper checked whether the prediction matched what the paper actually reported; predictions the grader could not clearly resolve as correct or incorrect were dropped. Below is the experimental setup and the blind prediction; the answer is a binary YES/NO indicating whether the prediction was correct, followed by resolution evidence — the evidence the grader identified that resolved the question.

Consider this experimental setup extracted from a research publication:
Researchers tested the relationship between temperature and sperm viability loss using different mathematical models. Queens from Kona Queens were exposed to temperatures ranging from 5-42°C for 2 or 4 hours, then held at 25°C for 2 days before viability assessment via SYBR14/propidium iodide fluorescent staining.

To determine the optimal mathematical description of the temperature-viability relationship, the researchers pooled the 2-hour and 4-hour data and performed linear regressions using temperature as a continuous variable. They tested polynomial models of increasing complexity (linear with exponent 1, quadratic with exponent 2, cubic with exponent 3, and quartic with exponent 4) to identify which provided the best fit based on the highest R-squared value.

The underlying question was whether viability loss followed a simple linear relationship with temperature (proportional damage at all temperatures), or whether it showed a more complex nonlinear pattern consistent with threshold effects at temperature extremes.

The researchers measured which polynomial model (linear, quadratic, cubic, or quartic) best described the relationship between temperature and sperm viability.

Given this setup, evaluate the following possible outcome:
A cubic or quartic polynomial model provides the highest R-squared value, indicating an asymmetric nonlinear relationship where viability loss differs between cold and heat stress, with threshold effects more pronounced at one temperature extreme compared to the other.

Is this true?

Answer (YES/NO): YES